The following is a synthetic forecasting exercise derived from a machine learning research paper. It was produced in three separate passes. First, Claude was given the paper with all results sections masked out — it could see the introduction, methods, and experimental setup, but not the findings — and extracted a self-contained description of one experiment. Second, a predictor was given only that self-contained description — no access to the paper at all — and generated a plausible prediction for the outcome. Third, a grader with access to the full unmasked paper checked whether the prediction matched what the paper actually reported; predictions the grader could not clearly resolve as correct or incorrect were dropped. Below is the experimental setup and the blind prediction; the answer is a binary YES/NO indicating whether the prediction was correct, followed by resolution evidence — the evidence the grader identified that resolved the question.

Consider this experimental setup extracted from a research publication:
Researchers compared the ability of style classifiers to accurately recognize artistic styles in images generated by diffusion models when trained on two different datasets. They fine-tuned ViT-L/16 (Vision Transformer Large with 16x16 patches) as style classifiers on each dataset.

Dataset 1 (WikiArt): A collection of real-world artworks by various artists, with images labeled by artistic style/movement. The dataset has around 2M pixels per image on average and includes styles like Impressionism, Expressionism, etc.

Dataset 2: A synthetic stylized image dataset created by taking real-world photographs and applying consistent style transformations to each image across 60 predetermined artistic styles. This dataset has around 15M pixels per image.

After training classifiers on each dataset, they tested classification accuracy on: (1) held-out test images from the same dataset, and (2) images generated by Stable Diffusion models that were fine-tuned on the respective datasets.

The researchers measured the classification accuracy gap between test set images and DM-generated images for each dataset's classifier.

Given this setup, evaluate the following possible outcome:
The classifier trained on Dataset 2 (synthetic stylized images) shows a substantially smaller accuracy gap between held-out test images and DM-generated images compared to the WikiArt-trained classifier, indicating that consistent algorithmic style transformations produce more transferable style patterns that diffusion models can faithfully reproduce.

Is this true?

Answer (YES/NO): YES